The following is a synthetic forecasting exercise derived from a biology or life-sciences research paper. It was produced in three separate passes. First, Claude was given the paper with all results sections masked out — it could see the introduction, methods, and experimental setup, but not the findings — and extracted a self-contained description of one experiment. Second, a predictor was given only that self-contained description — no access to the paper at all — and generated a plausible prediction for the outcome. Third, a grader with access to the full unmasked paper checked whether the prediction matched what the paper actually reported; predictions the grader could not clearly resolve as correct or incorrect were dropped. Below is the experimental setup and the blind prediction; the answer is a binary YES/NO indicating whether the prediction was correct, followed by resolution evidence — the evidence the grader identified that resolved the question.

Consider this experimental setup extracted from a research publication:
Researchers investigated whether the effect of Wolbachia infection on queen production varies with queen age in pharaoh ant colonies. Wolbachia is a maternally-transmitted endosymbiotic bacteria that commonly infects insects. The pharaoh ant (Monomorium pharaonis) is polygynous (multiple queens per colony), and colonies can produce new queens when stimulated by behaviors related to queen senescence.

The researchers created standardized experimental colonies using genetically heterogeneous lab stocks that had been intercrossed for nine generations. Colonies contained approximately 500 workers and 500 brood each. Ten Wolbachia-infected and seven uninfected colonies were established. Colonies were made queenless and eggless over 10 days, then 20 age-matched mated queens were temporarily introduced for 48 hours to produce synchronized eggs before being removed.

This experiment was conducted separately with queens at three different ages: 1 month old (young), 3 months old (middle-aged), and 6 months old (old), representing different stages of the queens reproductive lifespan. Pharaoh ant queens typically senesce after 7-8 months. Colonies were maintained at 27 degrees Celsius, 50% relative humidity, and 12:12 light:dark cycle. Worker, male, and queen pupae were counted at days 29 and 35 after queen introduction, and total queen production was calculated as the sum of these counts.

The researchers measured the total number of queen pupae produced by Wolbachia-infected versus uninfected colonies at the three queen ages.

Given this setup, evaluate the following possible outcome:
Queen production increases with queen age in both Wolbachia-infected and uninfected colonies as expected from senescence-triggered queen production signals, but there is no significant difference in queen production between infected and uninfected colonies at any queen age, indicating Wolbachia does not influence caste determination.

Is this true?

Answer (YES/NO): NO